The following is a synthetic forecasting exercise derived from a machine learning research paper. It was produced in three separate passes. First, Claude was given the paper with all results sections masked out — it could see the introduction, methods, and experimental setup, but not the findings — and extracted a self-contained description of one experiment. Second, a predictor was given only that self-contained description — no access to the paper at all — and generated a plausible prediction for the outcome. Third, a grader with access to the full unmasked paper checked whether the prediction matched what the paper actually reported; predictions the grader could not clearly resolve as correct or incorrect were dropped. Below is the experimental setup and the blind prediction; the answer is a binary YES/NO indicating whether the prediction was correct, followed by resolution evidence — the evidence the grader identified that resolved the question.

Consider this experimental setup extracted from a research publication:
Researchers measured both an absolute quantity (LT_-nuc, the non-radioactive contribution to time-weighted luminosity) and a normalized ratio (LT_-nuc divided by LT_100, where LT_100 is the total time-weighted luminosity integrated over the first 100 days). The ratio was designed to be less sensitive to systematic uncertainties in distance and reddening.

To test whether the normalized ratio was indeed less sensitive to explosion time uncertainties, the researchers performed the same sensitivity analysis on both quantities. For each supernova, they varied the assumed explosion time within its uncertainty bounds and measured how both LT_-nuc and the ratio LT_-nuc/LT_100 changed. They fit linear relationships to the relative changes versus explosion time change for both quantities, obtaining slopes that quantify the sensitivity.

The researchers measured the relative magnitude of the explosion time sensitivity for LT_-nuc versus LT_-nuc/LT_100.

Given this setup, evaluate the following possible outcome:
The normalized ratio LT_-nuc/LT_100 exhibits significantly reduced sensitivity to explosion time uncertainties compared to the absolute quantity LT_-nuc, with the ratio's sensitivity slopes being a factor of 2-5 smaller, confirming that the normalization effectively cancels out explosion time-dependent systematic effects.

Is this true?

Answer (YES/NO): NO